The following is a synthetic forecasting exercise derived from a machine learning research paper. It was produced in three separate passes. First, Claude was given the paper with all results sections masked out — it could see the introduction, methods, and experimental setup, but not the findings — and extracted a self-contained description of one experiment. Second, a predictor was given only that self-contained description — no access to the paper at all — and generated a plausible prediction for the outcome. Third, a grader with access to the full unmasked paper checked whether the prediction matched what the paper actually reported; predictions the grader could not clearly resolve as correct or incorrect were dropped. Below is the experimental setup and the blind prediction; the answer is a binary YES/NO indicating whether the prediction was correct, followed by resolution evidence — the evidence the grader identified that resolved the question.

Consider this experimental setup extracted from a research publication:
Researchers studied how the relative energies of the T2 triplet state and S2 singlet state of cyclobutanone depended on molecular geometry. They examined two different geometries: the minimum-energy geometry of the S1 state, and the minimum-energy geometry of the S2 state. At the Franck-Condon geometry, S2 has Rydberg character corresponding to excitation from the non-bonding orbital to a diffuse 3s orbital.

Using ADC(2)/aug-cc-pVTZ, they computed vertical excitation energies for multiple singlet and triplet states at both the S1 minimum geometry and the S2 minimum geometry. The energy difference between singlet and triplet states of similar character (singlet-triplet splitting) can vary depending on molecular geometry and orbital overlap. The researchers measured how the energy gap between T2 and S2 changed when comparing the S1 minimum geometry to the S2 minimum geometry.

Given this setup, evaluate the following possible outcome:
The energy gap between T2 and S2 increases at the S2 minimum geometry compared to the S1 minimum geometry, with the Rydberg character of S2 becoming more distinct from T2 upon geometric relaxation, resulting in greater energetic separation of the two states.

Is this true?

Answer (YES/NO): NO